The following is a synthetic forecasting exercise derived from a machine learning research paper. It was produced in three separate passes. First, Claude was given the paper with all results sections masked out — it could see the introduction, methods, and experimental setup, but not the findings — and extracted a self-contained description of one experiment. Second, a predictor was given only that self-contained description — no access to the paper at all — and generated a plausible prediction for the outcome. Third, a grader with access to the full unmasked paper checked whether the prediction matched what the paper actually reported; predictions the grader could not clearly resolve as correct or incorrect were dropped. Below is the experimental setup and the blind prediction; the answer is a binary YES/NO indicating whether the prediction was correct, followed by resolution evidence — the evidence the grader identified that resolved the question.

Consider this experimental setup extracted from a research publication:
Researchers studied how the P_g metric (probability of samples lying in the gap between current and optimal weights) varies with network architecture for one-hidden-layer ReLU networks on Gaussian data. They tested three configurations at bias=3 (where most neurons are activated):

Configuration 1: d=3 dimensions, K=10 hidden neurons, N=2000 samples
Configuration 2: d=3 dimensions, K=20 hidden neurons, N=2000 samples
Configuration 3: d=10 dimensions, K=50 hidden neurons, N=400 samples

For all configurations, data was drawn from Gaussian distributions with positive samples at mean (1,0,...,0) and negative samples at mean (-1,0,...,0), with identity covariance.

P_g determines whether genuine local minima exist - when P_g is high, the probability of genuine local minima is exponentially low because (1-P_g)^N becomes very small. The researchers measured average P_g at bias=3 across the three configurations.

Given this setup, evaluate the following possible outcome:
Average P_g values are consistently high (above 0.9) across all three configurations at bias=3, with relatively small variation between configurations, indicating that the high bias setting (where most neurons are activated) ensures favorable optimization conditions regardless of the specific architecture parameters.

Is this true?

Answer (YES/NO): NO